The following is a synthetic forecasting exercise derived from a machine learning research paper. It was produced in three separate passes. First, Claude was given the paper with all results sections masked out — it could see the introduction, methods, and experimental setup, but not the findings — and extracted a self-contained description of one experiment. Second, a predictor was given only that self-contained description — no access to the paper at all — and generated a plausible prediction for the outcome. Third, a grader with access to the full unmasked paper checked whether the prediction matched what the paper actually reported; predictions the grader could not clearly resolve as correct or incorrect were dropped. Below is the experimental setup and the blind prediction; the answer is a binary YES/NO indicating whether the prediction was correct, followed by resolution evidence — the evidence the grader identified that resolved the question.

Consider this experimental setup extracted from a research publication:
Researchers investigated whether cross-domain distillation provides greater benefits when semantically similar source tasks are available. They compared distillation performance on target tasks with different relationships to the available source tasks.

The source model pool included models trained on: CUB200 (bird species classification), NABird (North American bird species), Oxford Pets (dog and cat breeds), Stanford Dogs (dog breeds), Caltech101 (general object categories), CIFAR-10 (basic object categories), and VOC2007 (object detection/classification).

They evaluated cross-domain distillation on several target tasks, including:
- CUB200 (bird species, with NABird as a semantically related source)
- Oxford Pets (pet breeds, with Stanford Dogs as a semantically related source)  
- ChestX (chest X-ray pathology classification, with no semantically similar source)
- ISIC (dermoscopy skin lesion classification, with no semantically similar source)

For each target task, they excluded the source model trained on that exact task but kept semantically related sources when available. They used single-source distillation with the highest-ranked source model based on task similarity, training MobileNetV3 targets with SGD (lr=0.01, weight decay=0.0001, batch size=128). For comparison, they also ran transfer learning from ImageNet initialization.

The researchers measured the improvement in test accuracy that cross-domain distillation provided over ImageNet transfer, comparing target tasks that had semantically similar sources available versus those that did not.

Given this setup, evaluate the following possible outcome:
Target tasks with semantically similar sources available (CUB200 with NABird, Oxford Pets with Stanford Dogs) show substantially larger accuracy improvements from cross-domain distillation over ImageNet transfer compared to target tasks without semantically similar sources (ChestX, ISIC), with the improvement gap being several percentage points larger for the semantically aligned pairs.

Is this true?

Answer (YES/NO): YES